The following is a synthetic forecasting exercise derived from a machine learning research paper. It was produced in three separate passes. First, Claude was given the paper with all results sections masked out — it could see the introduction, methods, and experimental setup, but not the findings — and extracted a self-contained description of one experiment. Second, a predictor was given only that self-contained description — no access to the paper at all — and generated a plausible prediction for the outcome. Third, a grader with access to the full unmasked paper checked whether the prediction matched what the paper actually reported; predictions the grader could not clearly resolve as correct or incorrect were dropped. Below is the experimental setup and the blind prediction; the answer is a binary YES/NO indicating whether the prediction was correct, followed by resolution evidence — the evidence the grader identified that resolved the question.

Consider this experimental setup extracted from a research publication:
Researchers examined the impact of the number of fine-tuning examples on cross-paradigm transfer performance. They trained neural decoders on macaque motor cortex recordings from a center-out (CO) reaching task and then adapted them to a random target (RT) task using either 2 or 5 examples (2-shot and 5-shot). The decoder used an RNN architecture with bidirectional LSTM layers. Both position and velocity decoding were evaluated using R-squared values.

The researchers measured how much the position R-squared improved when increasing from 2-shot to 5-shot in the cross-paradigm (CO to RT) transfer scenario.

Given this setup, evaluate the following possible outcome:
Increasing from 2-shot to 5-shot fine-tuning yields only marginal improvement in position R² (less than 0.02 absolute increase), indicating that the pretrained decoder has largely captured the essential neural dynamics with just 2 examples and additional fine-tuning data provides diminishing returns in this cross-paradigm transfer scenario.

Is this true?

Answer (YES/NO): NO